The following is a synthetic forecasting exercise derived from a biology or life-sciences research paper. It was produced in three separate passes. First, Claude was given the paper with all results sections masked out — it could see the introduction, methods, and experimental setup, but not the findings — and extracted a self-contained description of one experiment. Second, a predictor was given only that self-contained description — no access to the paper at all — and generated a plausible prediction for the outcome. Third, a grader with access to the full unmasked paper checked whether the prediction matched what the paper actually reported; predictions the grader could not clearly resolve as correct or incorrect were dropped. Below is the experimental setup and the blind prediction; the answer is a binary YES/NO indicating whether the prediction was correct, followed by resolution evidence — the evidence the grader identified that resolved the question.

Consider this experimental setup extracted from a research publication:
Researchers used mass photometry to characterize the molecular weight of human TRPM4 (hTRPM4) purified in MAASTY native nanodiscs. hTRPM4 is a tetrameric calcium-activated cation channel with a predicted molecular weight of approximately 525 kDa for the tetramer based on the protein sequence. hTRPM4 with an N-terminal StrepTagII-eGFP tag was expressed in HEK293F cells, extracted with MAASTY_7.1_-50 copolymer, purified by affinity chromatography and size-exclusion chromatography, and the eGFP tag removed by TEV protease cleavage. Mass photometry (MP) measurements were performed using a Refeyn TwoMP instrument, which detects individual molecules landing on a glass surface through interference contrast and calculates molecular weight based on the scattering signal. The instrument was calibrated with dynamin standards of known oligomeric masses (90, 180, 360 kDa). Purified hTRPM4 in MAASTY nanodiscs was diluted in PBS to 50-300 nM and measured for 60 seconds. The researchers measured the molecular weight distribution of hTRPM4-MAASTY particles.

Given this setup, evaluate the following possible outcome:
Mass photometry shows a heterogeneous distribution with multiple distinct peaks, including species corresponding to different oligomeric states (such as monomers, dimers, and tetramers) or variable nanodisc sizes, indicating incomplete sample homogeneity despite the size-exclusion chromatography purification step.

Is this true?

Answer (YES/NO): NO